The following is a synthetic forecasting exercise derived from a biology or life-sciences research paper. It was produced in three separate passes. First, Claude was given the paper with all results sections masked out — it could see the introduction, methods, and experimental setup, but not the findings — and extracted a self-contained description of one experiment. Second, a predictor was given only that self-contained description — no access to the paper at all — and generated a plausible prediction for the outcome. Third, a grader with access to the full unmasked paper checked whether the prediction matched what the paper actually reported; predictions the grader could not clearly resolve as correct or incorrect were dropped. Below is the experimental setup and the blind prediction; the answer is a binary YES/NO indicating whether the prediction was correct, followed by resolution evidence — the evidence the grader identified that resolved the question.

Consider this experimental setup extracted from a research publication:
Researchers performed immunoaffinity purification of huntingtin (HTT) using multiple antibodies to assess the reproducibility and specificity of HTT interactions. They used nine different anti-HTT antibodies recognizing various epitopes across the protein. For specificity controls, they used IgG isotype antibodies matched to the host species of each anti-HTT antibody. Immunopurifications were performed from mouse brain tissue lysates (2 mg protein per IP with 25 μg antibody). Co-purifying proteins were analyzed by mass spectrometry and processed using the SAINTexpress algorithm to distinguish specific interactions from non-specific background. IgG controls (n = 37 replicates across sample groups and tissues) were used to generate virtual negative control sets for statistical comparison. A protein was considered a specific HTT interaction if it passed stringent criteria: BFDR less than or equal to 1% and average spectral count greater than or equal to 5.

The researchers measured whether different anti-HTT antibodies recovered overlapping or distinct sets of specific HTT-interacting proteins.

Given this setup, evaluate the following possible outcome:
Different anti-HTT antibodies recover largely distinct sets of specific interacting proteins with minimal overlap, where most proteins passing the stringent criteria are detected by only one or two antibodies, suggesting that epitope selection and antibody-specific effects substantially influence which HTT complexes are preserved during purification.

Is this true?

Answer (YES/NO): NO